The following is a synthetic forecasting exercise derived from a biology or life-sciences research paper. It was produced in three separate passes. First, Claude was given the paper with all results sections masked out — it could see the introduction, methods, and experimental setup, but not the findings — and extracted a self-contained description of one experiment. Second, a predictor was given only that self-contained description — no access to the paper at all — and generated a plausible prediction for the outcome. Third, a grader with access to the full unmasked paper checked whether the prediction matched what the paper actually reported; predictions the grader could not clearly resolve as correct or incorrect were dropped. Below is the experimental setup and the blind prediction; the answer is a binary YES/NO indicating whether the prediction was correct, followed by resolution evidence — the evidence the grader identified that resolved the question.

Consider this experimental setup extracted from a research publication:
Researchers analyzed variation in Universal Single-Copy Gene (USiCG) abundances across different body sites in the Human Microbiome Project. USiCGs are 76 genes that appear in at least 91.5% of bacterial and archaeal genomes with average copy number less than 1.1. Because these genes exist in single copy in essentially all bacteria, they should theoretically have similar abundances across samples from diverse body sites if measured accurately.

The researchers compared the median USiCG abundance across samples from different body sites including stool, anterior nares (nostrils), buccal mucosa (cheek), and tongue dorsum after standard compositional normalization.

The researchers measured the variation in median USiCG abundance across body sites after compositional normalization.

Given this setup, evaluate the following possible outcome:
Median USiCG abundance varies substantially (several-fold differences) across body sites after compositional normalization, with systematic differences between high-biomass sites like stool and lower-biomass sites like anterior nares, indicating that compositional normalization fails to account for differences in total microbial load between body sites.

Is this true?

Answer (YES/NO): NO